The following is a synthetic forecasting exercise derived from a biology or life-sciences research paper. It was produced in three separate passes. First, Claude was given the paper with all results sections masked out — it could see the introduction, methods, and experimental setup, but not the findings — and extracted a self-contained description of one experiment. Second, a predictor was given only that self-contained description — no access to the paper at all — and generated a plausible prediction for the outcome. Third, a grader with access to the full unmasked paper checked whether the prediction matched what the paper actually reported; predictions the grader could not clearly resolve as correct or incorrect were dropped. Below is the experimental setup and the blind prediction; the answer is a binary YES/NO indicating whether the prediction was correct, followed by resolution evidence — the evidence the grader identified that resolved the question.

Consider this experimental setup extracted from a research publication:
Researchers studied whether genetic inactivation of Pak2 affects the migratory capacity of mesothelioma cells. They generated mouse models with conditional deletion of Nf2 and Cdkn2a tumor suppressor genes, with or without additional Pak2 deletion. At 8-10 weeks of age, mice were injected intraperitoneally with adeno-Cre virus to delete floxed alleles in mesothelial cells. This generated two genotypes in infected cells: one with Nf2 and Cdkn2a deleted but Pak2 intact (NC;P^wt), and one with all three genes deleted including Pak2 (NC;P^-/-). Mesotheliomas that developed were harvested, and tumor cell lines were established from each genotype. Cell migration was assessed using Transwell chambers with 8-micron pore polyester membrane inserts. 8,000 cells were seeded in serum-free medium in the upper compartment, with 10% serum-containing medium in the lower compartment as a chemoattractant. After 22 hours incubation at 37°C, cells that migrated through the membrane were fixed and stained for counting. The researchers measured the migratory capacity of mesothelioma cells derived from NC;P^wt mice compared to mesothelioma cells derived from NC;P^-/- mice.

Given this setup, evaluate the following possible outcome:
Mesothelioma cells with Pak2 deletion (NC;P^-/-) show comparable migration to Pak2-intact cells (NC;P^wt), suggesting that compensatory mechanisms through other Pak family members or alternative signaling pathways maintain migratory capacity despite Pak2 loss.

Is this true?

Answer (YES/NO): NO